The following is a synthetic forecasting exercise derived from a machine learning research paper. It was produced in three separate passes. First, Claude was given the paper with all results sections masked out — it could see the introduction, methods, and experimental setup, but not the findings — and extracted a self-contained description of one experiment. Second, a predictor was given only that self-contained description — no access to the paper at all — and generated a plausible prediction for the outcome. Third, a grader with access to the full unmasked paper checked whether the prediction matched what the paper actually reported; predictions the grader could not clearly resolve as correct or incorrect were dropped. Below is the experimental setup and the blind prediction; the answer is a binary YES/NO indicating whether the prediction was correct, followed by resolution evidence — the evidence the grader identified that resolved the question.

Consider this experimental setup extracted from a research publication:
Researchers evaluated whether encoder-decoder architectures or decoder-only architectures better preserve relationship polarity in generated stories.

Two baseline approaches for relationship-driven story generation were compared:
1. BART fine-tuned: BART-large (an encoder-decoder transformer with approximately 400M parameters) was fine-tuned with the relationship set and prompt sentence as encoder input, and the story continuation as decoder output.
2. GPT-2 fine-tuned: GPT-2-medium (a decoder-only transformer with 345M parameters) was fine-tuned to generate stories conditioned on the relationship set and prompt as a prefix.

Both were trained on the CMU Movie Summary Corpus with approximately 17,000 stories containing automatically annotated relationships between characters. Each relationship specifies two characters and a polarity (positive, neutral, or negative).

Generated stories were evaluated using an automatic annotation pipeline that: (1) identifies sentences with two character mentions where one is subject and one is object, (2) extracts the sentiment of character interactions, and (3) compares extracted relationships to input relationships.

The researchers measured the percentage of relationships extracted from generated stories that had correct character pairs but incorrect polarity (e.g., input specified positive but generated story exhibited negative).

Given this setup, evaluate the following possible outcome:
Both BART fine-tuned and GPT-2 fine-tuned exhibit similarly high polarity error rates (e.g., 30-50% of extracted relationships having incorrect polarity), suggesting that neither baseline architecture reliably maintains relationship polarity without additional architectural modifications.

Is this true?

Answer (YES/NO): NO